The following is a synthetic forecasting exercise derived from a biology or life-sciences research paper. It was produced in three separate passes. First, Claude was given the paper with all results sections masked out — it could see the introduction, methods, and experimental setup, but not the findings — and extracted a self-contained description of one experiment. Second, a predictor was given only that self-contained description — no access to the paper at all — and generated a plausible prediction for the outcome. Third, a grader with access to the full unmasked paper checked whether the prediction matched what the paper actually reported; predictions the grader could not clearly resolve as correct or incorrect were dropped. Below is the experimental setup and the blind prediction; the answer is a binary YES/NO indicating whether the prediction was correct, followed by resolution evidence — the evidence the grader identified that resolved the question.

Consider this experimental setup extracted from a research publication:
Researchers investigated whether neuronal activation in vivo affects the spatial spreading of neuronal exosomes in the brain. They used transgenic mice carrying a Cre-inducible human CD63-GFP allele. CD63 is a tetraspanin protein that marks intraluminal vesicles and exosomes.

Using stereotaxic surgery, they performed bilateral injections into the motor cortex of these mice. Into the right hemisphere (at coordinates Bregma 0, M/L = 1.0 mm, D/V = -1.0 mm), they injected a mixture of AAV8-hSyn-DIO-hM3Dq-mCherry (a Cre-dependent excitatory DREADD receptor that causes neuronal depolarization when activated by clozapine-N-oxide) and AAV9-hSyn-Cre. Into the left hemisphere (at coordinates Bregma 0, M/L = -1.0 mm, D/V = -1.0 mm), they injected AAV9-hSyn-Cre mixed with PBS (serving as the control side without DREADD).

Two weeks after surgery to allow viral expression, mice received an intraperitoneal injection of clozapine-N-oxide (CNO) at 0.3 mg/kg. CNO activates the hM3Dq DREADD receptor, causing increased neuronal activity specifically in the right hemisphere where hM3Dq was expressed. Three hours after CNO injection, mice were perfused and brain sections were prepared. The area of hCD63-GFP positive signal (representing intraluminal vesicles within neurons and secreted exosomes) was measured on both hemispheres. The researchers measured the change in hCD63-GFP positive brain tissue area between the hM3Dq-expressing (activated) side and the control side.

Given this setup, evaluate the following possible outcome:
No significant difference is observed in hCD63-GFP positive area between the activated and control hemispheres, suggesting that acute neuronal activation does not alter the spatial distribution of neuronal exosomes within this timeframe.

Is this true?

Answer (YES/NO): NO